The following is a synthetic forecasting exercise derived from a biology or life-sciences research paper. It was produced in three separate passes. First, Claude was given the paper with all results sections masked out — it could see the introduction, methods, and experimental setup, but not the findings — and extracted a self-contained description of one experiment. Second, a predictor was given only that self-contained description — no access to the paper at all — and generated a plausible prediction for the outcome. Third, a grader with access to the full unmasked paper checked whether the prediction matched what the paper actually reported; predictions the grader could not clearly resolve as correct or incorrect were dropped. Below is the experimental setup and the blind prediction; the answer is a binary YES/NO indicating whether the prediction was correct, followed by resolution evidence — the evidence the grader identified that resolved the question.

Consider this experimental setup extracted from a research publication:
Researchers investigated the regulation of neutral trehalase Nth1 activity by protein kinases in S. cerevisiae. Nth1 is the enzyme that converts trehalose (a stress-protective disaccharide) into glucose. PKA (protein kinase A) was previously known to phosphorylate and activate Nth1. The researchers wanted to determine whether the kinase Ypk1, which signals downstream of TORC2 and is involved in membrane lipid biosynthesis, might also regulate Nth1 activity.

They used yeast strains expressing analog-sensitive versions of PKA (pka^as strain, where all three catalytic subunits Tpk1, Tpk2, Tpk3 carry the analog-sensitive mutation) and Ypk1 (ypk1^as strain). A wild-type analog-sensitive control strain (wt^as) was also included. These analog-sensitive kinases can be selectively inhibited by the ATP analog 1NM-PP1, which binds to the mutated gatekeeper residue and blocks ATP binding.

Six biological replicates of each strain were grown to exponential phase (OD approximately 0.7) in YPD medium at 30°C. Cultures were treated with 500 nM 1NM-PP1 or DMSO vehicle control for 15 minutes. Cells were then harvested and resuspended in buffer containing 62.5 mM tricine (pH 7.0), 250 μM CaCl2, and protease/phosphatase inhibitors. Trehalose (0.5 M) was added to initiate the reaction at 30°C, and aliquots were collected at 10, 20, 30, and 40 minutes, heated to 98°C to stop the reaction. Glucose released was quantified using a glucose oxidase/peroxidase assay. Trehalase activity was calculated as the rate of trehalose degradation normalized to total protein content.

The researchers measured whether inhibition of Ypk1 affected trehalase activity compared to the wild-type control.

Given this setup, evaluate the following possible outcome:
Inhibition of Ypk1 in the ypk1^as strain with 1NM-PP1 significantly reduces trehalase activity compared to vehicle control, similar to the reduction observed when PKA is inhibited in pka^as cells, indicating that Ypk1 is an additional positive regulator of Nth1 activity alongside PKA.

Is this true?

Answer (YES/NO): YES